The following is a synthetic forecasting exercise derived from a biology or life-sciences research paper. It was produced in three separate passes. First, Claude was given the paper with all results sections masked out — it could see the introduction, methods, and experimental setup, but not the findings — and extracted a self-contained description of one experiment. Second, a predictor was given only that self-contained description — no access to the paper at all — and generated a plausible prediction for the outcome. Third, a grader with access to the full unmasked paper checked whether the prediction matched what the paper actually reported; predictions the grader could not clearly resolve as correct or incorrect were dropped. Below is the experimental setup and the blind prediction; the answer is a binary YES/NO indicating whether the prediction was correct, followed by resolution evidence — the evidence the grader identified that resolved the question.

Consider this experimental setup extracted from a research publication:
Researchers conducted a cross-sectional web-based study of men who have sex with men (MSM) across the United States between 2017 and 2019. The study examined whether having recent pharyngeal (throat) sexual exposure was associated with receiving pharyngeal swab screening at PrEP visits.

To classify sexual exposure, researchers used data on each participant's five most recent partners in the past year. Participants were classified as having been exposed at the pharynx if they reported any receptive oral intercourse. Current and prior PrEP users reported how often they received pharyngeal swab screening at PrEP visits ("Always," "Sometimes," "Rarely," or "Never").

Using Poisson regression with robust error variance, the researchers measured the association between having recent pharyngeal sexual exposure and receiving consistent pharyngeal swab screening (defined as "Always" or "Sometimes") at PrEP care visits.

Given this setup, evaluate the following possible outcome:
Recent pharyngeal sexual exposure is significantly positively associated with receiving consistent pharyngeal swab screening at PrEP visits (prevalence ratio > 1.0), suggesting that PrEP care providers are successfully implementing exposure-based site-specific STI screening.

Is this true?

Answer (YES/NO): NO